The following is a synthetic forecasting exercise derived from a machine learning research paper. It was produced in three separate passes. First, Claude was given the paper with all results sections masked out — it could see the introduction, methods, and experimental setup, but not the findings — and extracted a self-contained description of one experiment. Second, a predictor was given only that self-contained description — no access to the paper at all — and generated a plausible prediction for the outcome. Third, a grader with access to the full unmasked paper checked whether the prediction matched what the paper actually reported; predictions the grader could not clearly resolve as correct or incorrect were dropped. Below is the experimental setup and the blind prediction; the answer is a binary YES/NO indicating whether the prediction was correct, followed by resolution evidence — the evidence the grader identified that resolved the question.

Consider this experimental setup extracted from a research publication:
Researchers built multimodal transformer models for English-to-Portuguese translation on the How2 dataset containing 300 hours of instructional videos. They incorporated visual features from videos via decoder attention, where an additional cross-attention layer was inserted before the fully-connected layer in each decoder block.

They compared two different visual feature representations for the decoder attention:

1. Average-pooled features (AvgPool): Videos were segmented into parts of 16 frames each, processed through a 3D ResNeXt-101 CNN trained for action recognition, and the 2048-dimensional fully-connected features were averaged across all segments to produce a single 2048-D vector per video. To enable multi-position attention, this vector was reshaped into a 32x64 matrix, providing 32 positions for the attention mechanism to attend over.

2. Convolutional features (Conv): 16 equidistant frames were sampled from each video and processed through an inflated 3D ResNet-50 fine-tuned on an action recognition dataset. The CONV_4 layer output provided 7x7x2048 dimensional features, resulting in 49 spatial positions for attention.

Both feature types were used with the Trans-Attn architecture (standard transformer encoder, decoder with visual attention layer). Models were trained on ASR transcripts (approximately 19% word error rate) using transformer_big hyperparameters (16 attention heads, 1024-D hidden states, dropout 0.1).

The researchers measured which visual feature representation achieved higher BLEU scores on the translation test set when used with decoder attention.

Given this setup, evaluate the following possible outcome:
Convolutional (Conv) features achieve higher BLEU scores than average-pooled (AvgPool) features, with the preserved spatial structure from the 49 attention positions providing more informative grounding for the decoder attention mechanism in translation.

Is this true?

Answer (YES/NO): YES